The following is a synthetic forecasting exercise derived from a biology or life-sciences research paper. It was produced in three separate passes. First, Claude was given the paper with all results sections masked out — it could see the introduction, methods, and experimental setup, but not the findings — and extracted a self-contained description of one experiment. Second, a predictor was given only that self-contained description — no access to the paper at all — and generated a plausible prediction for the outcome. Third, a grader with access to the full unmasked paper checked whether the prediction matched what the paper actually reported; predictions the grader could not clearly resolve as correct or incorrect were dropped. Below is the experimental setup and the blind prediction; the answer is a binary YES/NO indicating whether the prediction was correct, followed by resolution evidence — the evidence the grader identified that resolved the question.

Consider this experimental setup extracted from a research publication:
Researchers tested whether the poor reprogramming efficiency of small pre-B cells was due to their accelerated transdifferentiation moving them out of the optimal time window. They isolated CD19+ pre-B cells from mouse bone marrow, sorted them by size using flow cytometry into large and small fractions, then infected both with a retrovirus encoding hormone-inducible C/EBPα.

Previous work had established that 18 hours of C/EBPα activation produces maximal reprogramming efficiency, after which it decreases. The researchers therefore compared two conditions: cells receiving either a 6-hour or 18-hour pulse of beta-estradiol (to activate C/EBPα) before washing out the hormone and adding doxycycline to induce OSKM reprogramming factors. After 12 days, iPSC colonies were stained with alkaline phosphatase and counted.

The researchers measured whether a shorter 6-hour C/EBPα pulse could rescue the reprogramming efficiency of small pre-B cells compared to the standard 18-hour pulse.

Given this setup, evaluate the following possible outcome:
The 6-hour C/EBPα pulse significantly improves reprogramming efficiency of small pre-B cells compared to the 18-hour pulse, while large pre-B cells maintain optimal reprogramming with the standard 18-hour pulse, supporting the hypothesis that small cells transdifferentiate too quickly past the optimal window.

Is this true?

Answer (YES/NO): NO